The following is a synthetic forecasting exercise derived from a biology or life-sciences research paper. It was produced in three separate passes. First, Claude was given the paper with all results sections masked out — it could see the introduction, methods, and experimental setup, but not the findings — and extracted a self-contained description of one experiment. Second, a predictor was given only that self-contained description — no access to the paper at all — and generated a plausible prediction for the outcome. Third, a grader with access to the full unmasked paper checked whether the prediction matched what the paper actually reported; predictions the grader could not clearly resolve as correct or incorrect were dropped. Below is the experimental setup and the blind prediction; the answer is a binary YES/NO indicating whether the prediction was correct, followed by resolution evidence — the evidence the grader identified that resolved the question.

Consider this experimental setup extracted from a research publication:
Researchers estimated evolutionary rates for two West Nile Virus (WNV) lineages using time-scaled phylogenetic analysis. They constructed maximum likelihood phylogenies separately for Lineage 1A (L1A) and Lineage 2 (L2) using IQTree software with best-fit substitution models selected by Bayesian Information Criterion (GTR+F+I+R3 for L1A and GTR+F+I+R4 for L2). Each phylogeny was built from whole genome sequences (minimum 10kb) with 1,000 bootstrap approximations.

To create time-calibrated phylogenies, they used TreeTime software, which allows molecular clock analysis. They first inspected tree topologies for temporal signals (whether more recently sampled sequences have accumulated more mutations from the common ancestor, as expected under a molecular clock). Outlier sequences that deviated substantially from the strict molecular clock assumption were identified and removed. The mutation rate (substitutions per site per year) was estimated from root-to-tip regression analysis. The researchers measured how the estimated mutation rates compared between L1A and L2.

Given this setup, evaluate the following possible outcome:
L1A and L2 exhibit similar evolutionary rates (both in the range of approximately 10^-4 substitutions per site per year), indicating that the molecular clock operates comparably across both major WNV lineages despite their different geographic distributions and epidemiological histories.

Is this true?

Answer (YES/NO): NO